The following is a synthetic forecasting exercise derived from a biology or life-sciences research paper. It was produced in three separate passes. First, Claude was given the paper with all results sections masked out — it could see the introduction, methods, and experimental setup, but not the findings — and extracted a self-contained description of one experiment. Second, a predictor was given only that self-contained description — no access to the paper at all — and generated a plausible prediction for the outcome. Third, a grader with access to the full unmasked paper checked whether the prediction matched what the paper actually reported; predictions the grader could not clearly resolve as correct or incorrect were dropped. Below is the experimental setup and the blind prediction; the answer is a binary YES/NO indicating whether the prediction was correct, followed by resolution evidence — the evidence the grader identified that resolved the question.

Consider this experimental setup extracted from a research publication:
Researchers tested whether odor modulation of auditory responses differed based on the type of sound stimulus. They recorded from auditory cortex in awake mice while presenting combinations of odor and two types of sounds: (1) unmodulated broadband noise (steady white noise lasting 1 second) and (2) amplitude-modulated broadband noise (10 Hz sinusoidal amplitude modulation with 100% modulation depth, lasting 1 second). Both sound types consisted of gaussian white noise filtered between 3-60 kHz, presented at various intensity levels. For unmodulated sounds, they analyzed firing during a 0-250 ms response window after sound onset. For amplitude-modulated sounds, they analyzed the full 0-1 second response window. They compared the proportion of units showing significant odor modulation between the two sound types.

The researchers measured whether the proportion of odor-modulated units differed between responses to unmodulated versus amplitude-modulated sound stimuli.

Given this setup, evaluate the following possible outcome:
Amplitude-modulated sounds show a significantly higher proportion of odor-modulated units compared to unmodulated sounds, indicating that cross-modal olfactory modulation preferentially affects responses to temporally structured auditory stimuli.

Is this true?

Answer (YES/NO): YES